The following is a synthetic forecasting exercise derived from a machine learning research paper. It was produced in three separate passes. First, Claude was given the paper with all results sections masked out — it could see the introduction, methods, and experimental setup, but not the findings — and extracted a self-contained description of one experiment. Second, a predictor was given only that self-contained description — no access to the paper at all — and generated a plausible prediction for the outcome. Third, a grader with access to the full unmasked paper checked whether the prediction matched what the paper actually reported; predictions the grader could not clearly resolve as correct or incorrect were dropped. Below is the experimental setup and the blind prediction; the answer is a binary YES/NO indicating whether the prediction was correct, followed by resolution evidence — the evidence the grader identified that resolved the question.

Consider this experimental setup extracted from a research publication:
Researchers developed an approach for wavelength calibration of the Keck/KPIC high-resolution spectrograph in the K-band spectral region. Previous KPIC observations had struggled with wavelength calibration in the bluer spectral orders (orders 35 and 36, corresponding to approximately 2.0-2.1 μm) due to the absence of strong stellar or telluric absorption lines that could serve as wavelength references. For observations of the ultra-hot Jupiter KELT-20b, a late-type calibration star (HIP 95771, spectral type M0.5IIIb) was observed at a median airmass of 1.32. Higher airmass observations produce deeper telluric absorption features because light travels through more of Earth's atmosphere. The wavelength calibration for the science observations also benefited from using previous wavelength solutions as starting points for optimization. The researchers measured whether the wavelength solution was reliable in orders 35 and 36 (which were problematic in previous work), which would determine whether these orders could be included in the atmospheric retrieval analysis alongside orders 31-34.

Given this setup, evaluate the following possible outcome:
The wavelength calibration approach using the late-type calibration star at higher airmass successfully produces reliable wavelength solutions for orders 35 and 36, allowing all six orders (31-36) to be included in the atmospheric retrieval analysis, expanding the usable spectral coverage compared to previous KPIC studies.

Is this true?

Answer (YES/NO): YES